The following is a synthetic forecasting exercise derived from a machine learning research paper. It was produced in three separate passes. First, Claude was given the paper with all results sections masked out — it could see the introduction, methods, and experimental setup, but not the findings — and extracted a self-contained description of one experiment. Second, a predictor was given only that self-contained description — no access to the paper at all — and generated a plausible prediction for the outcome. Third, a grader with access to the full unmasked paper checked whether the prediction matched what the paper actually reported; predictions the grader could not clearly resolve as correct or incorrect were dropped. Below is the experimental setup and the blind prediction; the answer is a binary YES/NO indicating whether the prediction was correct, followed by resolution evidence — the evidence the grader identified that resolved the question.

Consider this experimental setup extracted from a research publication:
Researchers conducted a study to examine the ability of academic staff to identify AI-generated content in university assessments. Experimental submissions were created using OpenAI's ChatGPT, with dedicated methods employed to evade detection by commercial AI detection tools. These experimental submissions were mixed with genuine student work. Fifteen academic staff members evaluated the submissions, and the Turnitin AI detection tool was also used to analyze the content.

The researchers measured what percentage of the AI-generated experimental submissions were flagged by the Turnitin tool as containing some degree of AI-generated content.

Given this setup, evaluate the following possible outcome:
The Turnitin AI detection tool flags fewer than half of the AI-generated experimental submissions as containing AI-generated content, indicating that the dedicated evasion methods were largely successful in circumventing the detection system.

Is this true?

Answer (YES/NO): NO